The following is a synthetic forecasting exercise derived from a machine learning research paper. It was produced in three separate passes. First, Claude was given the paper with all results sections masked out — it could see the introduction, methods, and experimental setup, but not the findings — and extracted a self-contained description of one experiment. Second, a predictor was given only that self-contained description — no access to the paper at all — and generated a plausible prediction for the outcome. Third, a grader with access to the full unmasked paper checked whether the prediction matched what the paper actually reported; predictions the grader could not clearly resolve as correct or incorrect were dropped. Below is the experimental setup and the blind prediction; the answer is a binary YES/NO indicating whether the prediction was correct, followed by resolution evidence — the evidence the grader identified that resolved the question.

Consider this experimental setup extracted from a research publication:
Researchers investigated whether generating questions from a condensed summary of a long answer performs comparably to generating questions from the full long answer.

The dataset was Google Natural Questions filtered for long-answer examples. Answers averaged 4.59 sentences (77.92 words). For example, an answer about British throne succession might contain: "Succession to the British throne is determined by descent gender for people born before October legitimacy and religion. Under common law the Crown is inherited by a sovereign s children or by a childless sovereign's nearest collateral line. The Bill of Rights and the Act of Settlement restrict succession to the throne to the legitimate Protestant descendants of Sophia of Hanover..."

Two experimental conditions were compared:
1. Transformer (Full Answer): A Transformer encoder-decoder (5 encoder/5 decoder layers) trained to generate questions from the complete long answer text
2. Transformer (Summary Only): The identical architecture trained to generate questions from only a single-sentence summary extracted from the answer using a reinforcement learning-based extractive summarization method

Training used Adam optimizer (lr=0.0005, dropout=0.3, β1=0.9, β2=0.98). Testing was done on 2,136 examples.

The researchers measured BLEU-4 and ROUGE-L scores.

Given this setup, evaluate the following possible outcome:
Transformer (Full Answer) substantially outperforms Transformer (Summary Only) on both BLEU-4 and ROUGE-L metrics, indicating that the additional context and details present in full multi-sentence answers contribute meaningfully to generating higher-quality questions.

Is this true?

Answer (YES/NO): YES